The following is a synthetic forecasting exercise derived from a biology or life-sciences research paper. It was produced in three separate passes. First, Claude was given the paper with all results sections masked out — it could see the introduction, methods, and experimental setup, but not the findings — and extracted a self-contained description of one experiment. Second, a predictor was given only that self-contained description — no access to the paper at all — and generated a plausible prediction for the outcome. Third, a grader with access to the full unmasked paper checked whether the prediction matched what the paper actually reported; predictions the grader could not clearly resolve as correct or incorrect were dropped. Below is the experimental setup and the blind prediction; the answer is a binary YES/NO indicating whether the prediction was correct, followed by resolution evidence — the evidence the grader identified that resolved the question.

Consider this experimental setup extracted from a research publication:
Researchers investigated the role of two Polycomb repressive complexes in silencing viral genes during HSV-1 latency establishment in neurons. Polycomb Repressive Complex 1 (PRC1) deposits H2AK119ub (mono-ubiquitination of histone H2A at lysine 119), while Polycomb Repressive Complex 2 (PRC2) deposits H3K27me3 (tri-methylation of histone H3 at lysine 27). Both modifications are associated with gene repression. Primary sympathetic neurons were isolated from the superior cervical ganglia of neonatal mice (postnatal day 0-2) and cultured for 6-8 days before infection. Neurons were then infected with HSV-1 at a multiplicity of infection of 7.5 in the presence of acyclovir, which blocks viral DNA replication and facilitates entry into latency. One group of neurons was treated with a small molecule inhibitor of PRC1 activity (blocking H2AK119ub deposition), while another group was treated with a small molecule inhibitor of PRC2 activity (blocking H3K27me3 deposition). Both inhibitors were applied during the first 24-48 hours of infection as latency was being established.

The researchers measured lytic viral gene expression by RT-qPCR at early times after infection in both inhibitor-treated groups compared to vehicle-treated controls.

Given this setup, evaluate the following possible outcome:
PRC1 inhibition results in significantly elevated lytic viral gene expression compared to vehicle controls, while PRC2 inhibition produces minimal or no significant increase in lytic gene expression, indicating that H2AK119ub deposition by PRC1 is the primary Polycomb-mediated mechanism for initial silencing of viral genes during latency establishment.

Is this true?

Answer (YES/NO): NO